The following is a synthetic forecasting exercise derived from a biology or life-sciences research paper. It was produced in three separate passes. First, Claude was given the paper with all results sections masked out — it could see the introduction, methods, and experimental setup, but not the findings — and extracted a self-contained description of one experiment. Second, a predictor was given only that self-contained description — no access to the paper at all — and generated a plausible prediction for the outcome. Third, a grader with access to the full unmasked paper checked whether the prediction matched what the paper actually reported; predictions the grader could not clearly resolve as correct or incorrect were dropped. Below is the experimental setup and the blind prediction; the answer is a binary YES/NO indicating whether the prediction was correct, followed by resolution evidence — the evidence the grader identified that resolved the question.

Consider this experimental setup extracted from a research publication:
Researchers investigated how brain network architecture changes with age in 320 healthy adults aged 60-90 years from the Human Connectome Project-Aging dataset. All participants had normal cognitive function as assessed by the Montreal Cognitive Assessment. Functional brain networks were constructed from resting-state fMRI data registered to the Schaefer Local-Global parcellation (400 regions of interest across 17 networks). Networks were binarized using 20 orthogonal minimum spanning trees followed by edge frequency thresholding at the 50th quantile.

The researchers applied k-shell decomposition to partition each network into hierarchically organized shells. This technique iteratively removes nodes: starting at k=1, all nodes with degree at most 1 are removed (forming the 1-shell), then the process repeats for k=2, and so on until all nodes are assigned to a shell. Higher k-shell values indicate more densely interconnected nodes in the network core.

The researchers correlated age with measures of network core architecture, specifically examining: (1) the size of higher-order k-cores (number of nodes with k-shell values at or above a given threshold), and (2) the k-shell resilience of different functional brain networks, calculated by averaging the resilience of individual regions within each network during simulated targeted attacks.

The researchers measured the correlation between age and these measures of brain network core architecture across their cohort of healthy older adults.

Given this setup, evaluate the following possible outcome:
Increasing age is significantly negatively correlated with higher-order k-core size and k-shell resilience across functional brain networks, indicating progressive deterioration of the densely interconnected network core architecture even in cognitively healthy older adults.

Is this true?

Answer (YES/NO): YES